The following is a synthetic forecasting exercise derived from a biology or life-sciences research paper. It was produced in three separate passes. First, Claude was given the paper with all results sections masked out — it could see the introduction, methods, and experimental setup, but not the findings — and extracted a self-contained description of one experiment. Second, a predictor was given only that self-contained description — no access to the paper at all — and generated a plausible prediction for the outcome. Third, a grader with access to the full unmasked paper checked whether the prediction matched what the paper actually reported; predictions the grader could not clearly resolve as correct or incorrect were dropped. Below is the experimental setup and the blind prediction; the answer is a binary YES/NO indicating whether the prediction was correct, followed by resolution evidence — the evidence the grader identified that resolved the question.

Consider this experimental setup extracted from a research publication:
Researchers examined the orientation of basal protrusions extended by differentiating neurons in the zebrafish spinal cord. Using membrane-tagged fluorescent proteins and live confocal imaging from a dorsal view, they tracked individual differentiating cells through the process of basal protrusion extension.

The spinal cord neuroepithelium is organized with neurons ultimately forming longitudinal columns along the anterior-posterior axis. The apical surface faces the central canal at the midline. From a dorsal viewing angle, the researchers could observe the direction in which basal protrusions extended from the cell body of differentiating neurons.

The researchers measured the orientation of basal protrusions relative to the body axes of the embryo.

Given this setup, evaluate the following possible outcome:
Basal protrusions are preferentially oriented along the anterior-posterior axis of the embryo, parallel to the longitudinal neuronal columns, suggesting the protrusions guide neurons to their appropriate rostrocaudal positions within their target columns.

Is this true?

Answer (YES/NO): NO